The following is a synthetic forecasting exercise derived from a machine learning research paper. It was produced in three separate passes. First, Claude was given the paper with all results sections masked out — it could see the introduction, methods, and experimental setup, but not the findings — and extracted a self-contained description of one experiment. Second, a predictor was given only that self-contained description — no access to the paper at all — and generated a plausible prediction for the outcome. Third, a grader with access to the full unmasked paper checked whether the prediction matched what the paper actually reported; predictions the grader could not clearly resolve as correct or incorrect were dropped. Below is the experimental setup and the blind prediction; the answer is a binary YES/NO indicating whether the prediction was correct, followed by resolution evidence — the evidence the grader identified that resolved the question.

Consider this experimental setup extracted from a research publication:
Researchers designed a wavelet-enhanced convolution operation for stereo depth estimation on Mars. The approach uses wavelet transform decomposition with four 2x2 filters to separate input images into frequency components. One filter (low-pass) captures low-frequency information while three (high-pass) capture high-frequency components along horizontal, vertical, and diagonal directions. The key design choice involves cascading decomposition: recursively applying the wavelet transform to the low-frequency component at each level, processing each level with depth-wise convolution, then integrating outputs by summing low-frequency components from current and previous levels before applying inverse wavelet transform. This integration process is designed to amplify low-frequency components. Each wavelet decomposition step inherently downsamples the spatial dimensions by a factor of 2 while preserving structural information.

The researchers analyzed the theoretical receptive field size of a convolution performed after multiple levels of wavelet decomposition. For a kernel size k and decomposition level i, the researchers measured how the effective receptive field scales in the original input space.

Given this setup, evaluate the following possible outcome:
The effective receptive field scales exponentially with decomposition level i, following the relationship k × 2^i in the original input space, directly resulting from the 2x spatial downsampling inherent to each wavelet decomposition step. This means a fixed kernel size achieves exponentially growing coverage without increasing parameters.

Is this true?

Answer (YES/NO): YES